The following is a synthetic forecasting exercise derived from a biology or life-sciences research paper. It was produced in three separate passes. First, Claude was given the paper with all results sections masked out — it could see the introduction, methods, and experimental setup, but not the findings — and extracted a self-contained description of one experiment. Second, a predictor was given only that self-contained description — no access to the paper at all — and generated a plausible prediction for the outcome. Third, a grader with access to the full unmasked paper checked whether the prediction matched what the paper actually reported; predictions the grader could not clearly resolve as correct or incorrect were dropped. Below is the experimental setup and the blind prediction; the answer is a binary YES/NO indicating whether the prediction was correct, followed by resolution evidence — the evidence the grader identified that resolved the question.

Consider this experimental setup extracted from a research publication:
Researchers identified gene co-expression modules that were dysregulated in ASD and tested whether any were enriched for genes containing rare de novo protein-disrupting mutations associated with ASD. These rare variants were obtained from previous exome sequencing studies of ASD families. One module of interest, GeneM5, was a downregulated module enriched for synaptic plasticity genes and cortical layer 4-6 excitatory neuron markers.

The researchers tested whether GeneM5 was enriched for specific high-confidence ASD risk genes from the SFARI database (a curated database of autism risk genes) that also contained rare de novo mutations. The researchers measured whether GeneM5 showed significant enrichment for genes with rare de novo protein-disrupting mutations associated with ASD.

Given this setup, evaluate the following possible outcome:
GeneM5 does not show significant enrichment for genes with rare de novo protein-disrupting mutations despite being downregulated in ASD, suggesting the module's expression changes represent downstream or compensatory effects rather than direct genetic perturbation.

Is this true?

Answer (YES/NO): NO